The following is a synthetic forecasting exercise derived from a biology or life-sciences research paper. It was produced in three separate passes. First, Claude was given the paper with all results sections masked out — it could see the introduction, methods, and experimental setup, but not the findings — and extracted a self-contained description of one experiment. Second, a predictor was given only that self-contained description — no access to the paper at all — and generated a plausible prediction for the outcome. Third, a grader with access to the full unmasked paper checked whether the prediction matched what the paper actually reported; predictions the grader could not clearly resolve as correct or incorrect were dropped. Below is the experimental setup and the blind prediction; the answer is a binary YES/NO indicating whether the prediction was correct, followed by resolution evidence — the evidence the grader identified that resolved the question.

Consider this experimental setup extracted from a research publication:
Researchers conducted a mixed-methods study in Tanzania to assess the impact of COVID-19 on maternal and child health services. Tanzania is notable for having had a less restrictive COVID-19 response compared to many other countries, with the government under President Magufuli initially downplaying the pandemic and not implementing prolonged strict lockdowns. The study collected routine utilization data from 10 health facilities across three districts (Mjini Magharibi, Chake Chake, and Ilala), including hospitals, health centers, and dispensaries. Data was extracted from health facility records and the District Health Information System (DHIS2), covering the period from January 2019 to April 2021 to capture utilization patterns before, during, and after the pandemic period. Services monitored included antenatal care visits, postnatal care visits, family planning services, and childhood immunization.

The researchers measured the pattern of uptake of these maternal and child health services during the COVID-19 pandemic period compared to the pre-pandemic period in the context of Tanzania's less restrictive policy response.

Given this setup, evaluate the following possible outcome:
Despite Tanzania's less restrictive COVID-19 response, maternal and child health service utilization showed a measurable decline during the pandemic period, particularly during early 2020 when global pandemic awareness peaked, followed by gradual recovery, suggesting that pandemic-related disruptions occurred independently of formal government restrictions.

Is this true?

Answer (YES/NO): YES